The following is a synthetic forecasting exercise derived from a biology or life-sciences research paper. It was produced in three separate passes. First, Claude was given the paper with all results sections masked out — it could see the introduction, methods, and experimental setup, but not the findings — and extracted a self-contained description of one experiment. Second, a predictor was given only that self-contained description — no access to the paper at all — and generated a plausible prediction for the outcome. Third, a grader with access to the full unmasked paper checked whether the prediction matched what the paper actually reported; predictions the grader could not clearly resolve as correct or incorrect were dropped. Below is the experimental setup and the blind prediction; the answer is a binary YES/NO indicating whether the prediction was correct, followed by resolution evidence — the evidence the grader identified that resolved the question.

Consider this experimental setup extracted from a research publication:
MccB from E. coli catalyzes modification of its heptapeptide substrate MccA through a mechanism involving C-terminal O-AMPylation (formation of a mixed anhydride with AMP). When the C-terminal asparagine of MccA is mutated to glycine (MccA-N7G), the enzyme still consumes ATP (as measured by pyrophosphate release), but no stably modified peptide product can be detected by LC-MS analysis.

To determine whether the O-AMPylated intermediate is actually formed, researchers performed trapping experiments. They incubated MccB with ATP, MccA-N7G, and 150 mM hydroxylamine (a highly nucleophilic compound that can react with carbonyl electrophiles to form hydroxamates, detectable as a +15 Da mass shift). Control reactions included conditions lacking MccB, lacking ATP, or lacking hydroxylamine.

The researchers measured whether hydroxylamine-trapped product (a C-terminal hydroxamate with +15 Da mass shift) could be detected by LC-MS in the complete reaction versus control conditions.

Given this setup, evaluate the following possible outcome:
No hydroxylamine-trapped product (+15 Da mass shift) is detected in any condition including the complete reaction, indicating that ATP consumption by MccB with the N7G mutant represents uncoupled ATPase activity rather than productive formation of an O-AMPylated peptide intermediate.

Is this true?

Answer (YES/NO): NO